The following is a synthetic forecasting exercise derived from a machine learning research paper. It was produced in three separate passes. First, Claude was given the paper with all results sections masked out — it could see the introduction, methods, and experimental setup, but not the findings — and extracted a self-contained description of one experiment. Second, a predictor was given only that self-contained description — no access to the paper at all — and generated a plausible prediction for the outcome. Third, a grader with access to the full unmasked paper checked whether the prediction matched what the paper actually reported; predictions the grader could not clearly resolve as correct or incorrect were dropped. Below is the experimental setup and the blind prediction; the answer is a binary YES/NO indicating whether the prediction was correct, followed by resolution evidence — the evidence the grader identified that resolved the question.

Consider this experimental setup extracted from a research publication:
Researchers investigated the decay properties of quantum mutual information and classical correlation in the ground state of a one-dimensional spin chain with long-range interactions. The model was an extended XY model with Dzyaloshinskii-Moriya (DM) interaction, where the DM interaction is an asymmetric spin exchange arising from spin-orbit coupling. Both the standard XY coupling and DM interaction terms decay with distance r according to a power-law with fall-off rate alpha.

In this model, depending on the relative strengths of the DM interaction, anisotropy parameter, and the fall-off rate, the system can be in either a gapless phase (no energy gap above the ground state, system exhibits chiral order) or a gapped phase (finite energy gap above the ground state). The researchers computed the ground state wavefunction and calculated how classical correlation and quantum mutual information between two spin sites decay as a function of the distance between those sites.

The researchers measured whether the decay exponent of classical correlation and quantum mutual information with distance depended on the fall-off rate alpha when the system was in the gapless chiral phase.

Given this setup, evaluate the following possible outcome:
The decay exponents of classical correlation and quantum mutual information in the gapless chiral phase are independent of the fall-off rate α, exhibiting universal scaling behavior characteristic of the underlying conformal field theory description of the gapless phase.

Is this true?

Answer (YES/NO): NO